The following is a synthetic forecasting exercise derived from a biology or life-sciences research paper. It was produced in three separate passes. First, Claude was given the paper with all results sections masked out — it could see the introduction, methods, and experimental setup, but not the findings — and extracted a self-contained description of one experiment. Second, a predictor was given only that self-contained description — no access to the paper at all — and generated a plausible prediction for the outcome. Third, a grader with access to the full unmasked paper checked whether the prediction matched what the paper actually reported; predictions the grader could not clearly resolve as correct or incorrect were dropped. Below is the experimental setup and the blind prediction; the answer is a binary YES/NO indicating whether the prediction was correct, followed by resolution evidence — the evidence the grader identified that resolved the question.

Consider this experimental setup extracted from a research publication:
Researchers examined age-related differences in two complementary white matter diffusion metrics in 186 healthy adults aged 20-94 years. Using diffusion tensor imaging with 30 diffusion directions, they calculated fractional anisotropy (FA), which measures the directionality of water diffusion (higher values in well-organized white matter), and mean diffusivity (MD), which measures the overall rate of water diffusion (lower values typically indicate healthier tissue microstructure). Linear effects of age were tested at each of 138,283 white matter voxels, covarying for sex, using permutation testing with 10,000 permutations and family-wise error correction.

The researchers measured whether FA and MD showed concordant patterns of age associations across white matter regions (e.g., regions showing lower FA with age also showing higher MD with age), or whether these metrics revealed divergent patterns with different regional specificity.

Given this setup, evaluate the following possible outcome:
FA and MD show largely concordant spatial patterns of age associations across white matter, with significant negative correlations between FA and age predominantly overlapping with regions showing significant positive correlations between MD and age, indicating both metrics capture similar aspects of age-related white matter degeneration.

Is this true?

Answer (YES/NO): NO